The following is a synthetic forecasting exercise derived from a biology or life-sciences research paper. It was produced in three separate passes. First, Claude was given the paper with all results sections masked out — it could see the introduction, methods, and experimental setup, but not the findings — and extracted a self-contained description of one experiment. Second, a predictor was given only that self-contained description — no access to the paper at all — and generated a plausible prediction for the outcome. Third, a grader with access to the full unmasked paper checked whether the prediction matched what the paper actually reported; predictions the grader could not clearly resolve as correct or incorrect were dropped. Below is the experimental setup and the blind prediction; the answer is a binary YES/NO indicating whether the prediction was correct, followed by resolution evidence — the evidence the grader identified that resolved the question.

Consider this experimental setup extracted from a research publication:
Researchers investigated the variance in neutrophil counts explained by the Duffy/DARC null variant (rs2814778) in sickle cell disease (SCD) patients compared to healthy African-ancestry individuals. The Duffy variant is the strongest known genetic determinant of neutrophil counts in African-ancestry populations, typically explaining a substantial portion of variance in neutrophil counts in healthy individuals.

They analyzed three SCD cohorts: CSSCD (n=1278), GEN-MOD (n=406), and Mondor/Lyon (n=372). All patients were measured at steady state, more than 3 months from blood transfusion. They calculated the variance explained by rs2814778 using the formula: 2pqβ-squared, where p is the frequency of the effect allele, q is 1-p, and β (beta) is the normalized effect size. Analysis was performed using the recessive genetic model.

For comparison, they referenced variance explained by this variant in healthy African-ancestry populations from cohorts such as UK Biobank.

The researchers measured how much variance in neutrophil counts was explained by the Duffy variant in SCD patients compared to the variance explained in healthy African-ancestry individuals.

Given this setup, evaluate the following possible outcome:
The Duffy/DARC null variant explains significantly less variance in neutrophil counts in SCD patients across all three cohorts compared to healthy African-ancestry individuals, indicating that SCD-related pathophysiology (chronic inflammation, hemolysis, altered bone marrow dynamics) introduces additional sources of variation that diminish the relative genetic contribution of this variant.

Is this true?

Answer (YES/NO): YES